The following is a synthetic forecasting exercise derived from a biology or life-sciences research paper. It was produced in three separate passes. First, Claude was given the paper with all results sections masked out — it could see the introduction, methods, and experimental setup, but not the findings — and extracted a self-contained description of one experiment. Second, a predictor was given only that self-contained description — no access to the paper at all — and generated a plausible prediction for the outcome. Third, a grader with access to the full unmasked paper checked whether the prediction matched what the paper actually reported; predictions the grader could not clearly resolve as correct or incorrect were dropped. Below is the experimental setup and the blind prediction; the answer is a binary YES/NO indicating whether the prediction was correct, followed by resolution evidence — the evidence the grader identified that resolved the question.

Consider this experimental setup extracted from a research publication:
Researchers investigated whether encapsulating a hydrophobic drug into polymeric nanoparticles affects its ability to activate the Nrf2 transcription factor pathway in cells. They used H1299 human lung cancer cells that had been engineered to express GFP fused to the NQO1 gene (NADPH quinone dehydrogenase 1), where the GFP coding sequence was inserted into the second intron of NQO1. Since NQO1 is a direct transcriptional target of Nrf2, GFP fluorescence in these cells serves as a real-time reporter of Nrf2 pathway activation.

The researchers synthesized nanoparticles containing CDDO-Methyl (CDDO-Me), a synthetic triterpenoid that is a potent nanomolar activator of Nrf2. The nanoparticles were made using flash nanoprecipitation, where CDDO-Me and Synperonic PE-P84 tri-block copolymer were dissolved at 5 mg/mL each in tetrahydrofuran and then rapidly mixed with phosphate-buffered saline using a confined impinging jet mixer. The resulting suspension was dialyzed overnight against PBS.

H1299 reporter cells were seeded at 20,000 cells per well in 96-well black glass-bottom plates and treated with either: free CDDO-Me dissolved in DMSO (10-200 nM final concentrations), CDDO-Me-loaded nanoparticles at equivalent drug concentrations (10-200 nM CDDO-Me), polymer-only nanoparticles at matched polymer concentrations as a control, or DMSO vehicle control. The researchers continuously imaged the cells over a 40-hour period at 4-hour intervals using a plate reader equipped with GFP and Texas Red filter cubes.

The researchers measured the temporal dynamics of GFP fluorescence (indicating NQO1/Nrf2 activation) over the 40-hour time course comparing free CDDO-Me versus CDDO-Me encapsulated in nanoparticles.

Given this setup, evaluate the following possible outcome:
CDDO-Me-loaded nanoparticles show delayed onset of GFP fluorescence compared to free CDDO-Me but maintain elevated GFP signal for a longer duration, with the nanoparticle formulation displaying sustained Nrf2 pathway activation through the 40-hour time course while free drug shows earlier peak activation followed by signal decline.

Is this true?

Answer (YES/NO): NO